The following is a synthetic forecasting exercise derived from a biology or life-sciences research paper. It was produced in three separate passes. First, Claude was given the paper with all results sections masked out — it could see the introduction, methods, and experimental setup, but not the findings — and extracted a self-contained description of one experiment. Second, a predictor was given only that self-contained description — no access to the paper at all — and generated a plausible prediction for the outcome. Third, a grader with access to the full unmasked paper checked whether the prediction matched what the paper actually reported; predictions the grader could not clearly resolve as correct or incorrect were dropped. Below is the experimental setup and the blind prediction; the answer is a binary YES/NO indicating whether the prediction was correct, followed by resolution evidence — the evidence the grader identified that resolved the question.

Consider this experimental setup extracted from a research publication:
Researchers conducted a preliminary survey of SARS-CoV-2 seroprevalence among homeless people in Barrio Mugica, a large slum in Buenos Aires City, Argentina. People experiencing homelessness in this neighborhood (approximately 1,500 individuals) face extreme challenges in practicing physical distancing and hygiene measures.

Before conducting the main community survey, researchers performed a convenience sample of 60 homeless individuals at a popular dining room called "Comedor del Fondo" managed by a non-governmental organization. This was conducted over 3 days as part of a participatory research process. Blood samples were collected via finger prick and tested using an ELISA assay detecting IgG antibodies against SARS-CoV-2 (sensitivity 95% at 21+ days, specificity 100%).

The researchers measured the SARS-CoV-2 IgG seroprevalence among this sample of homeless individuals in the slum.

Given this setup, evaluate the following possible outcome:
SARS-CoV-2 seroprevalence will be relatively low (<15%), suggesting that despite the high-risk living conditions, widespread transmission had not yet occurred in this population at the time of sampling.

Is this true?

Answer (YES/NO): NO